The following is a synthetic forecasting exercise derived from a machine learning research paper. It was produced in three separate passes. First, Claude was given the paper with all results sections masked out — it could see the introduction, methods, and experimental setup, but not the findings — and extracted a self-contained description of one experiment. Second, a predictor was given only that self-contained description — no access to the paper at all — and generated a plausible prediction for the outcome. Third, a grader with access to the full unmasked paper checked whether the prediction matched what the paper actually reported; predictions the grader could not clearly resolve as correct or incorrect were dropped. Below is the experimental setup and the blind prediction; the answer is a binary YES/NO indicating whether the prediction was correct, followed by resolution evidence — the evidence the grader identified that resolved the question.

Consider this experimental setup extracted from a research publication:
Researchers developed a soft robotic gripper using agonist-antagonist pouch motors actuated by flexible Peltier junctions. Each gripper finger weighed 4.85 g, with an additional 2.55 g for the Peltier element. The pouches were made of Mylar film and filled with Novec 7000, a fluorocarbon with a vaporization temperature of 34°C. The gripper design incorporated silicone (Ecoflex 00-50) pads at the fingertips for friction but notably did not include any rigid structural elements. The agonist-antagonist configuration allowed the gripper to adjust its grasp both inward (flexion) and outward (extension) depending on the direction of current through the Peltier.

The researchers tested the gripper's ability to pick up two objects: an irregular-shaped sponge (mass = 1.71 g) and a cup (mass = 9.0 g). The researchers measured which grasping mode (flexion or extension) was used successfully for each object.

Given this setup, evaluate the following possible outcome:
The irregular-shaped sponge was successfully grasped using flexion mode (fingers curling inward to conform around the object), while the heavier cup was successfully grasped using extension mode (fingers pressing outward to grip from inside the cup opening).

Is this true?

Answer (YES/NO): YES